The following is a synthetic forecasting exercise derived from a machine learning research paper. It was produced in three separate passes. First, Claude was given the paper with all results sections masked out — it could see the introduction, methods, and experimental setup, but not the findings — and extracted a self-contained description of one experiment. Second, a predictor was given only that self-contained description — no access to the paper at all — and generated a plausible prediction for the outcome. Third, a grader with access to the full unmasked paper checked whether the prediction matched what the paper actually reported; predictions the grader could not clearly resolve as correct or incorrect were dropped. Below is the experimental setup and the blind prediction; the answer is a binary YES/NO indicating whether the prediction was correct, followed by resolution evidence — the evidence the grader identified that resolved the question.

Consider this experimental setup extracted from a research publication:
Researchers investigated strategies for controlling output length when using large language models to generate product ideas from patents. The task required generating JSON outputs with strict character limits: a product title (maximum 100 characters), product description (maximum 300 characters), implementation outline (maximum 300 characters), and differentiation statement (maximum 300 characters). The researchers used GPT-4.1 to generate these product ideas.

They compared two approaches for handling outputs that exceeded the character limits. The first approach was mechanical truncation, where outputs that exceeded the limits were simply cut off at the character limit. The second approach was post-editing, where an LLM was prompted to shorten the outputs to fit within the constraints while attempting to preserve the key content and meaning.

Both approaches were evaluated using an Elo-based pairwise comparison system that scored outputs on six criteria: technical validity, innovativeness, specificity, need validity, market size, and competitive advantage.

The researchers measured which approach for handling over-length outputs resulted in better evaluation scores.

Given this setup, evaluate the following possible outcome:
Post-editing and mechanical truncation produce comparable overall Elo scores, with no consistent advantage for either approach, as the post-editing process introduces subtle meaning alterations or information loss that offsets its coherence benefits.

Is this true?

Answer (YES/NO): NO